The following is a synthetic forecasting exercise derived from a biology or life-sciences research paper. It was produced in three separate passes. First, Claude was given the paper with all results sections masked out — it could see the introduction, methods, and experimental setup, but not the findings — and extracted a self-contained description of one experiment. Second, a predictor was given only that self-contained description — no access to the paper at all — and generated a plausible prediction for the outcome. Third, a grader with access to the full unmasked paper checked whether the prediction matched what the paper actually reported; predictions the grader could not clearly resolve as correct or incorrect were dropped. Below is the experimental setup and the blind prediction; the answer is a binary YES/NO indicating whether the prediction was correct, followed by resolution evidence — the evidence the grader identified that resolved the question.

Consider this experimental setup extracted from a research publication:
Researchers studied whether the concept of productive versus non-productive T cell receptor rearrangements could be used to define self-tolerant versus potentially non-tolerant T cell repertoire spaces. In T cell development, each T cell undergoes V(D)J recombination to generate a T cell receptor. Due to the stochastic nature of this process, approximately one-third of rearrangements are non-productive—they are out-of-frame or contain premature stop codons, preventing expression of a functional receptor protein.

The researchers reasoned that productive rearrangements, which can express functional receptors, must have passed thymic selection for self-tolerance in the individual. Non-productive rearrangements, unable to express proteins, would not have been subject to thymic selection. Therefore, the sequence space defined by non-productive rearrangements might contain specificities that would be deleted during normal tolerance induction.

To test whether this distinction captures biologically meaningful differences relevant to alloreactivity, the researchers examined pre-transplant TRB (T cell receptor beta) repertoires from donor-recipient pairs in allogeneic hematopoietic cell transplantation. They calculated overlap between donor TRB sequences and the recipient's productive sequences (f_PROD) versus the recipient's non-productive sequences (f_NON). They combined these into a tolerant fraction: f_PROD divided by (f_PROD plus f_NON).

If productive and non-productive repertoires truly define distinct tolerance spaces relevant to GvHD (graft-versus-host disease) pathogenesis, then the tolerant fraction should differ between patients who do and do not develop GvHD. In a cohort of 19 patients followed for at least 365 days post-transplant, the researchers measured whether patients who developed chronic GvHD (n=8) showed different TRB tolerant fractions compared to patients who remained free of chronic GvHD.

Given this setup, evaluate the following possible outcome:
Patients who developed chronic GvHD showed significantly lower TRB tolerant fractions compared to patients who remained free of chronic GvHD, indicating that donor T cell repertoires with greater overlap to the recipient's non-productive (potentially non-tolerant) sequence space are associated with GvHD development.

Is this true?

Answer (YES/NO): YES